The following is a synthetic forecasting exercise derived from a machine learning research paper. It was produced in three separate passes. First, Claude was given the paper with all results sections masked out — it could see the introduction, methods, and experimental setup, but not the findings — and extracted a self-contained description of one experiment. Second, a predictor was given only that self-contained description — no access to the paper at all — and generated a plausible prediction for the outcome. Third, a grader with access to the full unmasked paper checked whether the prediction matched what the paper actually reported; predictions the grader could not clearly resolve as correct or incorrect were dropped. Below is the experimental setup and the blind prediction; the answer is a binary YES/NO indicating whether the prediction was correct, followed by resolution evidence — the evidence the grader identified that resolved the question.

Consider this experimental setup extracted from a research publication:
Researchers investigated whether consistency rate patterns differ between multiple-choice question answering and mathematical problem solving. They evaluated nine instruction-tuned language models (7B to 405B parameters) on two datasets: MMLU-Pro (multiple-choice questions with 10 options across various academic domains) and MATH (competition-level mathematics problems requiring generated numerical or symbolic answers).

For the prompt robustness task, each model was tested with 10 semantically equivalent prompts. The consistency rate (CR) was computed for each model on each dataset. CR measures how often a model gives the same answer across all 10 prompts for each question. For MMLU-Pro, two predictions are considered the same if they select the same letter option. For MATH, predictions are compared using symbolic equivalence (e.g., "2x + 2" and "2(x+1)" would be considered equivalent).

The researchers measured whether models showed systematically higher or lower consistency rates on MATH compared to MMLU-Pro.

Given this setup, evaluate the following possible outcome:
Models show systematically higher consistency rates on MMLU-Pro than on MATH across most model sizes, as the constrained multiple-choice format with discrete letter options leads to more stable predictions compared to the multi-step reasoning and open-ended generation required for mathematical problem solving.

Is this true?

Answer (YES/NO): YES